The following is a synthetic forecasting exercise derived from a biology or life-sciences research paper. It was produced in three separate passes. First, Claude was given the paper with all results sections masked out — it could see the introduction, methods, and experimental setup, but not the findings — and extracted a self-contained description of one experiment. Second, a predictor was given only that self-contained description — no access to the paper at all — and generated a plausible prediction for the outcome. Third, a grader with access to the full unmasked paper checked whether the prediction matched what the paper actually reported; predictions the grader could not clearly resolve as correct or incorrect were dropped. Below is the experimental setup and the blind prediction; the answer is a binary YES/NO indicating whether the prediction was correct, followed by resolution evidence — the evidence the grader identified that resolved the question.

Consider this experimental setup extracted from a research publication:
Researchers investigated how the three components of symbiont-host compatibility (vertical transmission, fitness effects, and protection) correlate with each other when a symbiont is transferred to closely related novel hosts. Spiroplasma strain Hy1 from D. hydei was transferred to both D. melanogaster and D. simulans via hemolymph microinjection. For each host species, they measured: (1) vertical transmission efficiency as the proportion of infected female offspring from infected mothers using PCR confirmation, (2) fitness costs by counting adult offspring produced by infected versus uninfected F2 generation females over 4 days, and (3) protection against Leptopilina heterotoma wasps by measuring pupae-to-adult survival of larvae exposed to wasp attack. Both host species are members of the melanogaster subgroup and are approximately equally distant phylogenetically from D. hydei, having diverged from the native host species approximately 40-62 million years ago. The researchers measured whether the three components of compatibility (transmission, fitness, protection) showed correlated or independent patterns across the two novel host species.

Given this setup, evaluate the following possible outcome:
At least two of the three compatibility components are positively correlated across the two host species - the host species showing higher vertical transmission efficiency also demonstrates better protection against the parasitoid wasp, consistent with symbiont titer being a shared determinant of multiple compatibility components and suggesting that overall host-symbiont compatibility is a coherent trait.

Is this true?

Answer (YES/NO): NO